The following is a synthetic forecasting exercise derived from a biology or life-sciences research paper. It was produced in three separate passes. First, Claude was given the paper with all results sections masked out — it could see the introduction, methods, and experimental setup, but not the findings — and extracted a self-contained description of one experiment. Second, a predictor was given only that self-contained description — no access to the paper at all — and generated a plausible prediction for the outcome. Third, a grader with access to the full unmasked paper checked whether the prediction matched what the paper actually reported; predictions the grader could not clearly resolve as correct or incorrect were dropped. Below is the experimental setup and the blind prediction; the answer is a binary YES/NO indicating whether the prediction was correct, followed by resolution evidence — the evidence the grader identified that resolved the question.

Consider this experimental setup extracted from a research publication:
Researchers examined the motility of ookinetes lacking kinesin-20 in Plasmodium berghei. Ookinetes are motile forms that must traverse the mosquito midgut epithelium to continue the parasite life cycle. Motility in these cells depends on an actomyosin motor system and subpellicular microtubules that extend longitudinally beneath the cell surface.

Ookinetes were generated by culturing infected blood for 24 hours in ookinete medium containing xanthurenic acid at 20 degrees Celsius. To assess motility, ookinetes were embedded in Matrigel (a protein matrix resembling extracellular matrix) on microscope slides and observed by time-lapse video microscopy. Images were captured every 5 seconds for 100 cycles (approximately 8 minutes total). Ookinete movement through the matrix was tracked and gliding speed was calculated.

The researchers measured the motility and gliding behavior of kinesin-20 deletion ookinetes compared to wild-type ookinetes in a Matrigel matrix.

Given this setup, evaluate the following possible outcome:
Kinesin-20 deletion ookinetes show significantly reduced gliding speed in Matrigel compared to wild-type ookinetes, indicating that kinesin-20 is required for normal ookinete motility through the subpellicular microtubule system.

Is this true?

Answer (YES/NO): YES